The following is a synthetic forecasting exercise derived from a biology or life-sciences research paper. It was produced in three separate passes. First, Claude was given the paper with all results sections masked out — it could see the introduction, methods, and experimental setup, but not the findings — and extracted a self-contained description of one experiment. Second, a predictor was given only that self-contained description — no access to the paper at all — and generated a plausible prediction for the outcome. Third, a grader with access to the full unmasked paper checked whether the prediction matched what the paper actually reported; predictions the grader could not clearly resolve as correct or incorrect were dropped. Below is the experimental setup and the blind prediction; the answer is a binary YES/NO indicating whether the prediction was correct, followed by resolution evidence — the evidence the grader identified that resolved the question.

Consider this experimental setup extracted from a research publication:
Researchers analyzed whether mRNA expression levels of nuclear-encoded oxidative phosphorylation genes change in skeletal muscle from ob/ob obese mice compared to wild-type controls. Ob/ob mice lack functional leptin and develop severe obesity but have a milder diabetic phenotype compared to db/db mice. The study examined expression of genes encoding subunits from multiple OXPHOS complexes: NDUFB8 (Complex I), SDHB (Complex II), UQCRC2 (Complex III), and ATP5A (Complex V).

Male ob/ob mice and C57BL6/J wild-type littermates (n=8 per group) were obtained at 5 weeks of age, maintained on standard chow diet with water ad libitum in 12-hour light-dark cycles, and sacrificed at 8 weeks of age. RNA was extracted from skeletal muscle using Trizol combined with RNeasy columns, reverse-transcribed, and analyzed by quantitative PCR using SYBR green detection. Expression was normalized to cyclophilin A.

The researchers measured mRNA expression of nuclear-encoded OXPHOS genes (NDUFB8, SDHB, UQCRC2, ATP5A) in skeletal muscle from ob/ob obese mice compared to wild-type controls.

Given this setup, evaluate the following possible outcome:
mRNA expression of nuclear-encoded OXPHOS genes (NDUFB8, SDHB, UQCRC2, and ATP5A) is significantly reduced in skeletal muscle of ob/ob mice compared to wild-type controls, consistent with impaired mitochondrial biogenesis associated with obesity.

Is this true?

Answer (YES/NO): NO